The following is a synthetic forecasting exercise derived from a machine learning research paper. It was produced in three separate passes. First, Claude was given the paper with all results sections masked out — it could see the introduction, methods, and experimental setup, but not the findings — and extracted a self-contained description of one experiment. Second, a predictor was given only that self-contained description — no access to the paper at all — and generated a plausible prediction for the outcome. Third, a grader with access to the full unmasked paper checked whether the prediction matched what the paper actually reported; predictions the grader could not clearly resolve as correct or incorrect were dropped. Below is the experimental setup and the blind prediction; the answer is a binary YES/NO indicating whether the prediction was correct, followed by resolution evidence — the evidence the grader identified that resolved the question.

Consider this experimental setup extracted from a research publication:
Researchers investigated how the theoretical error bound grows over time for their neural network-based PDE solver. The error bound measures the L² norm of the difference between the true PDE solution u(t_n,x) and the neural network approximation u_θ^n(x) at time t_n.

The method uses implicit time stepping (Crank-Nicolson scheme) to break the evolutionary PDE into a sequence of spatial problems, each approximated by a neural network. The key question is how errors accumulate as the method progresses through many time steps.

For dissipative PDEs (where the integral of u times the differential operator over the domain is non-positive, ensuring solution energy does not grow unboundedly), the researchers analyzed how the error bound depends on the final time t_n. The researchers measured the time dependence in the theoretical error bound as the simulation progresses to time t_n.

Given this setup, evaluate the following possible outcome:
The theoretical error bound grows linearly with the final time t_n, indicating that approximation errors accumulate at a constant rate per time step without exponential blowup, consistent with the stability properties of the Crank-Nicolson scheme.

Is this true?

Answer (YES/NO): NO